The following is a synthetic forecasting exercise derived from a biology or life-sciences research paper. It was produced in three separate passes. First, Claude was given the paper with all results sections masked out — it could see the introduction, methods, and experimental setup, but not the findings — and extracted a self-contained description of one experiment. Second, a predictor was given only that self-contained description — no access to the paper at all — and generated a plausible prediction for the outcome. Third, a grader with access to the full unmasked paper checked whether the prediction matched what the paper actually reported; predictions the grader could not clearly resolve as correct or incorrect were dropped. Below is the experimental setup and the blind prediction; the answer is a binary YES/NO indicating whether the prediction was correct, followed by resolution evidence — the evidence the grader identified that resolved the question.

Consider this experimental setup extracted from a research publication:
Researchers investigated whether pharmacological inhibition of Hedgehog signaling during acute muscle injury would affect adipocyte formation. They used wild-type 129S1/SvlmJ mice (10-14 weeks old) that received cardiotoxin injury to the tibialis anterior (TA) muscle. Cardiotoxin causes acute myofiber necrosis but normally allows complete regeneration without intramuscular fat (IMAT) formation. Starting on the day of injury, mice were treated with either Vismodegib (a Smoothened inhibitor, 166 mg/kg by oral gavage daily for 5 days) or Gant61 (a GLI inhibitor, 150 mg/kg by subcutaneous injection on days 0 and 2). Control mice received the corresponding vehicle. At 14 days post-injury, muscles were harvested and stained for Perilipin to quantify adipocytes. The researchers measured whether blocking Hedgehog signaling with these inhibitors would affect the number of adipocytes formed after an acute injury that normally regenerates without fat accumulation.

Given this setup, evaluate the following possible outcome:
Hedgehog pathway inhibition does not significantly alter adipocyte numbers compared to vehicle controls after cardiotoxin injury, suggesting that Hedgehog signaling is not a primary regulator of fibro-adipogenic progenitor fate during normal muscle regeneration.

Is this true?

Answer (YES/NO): NO